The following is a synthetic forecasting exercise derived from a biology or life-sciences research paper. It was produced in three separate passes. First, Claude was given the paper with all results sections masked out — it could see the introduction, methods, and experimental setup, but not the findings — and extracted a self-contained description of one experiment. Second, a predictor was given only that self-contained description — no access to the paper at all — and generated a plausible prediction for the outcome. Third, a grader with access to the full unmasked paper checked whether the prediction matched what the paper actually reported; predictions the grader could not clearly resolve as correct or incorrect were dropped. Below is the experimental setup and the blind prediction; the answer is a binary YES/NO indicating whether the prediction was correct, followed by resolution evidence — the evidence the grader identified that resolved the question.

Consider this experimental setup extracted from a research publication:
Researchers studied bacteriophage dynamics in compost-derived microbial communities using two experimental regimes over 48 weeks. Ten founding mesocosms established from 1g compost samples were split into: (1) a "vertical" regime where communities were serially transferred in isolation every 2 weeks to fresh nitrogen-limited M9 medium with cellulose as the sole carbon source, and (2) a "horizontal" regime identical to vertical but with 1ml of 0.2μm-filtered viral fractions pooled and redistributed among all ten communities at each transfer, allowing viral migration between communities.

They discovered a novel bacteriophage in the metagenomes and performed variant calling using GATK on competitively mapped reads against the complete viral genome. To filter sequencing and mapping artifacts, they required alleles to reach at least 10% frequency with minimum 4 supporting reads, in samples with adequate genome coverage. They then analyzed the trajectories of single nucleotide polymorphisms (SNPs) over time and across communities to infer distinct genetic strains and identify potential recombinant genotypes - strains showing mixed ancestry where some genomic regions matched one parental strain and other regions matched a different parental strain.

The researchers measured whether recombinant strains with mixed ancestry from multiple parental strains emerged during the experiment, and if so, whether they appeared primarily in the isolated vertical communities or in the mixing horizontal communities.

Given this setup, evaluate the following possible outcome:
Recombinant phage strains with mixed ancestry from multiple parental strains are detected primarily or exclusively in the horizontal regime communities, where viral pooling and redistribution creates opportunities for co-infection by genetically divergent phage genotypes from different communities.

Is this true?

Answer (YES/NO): YES